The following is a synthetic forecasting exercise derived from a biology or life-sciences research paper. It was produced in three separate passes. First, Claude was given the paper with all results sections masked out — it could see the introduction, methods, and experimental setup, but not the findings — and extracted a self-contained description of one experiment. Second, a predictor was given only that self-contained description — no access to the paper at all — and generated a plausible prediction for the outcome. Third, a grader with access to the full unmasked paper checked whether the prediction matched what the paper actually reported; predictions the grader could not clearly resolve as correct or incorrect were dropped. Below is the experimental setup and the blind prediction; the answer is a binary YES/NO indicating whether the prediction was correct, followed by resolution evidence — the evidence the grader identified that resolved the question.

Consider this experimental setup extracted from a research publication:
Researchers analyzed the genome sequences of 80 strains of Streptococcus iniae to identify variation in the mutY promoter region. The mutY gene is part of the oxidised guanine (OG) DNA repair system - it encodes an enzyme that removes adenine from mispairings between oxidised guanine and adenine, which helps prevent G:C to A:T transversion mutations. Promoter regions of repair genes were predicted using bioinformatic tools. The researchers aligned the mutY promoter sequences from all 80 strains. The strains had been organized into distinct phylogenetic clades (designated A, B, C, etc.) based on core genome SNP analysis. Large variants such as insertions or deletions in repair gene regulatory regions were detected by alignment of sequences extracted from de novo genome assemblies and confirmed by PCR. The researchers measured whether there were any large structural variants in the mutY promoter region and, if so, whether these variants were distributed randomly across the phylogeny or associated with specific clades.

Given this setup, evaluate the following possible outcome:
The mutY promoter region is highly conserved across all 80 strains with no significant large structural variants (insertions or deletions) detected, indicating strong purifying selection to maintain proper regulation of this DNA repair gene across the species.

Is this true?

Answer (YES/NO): NO